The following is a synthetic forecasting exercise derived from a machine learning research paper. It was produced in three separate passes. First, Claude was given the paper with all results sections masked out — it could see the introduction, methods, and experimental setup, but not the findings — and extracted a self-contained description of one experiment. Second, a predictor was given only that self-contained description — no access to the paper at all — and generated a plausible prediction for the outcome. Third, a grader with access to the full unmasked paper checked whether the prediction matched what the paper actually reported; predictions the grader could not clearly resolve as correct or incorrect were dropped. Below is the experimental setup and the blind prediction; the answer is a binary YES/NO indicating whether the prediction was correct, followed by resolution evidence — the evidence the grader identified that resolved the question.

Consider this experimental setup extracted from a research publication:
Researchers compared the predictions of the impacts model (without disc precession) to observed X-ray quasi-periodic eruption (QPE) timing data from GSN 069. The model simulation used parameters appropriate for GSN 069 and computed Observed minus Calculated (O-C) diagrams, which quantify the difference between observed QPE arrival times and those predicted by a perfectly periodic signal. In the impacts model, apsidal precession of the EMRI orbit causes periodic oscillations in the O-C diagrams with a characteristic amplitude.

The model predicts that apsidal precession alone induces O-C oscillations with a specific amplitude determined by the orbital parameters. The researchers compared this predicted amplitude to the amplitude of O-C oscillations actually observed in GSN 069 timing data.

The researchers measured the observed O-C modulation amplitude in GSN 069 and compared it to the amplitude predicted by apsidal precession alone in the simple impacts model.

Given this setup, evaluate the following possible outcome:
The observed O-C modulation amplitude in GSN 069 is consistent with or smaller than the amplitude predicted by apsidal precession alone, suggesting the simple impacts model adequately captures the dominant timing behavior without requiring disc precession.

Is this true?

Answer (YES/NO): NO